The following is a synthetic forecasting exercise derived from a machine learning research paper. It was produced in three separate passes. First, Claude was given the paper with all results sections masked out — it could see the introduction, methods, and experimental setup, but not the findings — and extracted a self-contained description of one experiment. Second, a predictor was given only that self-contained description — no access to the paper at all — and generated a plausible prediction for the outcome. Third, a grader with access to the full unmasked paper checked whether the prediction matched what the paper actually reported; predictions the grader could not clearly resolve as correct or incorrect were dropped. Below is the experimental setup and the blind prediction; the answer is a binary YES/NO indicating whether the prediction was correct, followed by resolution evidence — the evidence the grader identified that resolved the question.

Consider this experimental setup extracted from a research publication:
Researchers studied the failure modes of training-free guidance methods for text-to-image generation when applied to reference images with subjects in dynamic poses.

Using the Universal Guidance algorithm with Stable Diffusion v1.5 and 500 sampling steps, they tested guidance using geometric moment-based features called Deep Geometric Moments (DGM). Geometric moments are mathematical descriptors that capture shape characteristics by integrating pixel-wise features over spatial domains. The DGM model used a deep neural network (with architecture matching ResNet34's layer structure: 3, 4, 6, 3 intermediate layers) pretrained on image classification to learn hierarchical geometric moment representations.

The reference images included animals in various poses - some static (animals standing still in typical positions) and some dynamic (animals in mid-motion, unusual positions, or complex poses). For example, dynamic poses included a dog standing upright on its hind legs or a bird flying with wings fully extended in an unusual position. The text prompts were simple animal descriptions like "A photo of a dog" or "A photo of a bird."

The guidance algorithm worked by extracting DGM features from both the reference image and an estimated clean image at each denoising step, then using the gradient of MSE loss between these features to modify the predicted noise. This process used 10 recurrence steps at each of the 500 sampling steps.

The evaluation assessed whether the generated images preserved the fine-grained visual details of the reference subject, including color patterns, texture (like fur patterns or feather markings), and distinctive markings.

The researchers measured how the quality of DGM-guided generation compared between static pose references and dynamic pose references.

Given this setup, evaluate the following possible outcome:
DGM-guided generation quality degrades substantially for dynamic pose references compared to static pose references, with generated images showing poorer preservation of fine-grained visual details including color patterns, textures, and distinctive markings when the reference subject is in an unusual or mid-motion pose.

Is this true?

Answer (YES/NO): YES